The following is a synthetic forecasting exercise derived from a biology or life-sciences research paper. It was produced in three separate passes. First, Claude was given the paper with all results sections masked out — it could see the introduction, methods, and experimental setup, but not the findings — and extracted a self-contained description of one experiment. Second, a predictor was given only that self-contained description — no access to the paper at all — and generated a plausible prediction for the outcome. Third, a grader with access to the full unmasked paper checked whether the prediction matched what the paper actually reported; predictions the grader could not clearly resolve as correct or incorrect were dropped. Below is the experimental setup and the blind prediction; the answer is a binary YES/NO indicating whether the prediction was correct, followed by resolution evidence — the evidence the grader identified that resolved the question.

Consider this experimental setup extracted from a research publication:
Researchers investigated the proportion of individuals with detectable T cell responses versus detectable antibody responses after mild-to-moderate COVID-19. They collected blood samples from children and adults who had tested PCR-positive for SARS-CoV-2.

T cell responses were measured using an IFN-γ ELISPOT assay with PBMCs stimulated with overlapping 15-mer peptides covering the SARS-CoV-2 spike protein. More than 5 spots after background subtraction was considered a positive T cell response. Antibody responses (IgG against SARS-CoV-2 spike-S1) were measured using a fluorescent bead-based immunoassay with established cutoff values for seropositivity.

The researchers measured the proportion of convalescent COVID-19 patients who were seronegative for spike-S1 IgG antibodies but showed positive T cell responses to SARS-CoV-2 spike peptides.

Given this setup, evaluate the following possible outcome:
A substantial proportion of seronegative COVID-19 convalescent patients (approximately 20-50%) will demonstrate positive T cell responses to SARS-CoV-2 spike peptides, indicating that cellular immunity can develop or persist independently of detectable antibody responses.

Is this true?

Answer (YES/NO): NO